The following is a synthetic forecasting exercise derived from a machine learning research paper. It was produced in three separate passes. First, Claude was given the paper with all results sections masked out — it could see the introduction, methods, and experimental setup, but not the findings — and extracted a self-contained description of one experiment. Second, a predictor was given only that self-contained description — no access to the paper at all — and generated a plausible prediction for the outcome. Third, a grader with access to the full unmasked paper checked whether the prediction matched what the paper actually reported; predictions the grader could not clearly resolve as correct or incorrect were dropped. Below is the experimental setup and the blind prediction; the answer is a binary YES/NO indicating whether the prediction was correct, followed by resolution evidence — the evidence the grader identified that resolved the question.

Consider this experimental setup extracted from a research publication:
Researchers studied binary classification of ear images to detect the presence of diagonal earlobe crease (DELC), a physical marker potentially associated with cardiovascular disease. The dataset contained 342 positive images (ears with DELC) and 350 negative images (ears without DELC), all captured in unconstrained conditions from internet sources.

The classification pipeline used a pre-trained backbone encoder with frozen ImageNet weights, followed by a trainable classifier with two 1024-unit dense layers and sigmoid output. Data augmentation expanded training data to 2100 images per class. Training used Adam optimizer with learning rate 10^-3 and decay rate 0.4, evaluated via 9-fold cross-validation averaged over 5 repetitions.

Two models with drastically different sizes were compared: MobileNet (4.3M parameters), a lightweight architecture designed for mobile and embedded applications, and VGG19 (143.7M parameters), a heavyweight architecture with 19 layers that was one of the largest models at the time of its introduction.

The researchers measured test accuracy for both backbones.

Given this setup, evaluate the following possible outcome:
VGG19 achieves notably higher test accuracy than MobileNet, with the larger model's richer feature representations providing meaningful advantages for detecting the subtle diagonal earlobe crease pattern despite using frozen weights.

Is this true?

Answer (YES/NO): NO